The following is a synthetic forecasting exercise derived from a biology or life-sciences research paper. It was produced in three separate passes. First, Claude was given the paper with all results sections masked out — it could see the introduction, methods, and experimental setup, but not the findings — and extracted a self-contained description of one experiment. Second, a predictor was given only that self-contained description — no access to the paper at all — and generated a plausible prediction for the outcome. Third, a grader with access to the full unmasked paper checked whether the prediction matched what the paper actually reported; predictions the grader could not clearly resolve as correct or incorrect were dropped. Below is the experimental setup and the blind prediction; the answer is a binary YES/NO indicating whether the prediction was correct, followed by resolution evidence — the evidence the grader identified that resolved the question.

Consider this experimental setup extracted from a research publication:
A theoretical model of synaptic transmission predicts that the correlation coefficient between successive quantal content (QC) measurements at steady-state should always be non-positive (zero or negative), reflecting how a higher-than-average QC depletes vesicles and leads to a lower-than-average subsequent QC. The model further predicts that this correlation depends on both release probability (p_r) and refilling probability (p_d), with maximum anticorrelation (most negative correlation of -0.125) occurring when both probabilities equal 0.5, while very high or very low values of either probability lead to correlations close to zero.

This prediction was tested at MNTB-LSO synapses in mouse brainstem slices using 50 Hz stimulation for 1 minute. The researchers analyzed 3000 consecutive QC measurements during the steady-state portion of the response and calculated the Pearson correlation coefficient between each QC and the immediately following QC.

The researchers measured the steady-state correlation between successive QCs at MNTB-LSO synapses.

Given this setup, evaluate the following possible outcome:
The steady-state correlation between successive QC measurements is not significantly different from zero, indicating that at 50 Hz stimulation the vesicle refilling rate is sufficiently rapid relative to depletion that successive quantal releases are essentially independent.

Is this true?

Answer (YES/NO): NO